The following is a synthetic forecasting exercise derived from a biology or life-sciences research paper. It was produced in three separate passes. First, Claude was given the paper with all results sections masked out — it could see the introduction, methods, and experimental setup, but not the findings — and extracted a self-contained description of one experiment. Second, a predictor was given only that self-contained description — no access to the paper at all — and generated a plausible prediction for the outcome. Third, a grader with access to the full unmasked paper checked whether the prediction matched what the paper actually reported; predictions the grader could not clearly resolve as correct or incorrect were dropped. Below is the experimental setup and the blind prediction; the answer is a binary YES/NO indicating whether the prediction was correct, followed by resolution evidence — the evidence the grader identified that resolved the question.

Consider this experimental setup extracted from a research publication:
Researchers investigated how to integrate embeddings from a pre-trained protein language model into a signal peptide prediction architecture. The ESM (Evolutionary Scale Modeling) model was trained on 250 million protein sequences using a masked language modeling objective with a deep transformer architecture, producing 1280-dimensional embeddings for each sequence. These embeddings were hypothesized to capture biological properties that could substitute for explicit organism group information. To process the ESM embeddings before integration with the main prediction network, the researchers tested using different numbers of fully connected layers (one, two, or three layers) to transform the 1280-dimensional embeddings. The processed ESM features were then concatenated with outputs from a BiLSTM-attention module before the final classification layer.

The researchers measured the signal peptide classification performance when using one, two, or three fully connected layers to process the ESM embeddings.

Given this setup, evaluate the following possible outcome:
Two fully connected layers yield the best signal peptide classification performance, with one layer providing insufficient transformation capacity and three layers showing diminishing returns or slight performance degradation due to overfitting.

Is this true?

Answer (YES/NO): NO